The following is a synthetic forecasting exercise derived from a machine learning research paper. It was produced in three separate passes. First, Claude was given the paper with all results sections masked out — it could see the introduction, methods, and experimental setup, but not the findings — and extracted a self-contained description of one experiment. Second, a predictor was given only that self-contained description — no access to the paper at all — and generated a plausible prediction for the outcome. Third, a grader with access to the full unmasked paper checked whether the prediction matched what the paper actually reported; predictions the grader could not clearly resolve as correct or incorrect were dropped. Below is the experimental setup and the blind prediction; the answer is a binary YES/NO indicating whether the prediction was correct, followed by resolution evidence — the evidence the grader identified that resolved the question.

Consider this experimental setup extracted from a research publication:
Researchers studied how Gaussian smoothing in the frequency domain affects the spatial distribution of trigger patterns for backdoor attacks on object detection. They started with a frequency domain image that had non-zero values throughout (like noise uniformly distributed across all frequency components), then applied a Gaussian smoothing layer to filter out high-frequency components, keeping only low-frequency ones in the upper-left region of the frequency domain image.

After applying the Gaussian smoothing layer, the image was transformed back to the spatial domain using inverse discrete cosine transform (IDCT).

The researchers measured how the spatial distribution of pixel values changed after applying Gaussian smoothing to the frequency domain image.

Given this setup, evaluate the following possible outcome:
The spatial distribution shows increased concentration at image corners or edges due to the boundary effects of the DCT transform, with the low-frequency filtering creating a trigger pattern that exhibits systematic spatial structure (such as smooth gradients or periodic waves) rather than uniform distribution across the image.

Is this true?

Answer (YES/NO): NO